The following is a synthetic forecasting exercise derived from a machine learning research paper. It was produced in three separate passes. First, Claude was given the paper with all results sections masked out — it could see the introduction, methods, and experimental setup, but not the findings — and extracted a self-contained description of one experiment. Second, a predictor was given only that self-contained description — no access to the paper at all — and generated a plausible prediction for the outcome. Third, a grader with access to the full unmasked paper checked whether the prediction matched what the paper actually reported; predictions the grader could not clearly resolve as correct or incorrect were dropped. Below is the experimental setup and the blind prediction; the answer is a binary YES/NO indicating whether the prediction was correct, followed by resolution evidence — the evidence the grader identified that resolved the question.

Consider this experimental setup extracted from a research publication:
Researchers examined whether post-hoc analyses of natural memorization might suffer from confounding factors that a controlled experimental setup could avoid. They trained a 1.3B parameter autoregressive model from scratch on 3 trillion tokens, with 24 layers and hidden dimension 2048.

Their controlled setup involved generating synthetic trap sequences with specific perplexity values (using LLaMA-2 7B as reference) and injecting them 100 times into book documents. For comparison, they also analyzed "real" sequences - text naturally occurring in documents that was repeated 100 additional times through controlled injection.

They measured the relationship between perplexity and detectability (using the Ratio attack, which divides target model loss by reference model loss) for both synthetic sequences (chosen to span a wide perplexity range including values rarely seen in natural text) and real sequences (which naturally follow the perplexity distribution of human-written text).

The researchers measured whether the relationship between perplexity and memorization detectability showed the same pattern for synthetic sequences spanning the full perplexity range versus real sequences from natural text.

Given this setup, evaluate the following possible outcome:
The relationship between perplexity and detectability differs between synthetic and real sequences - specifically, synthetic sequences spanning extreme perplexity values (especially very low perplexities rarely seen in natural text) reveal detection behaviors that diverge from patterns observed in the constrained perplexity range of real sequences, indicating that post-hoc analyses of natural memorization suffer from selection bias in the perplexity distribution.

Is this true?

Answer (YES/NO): NO